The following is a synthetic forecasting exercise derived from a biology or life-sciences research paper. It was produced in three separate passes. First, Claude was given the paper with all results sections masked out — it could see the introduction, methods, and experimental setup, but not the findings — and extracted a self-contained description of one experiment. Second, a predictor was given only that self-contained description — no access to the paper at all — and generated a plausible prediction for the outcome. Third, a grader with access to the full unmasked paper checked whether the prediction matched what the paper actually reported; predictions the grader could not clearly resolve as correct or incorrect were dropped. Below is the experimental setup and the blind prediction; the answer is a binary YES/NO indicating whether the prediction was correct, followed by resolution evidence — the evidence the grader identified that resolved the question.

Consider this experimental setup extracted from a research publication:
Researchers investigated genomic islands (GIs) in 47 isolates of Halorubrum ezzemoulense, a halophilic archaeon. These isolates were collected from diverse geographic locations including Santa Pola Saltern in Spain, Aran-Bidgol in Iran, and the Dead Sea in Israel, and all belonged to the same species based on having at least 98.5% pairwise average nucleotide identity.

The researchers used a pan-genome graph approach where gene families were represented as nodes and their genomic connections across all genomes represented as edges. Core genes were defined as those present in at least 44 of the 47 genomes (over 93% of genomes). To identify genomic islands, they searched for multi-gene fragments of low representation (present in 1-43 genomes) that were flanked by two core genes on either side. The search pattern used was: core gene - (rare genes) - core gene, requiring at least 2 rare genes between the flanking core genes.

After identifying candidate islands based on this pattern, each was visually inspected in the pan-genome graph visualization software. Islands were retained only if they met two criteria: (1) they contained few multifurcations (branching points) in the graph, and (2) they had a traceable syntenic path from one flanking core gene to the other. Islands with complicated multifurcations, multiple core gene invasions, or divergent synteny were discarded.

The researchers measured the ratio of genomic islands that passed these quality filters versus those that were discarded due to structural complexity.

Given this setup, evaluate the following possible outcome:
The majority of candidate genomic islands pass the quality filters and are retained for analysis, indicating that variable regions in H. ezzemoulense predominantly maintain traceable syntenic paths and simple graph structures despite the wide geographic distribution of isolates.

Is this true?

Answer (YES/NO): NO